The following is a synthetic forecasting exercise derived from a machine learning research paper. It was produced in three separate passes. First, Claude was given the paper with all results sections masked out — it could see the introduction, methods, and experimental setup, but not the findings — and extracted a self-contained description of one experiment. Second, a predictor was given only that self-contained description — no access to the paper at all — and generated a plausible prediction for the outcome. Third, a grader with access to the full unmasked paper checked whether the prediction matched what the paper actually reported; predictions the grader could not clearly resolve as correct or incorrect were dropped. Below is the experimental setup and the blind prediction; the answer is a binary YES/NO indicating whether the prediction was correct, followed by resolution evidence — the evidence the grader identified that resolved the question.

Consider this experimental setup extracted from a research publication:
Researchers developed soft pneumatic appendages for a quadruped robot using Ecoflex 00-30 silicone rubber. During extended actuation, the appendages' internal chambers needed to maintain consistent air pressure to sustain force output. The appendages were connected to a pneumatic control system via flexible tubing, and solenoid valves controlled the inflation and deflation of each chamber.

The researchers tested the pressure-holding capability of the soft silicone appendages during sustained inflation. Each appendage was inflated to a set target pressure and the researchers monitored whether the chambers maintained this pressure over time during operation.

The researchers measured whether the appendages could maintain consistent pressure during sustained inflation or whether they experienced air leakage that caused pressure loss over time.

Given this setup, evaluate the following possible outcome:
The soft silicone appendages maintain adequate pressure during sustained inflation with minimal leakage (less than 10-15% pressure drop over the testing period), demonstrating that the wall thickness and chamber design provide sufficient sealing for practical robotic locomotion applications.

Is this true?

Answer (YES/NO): NO